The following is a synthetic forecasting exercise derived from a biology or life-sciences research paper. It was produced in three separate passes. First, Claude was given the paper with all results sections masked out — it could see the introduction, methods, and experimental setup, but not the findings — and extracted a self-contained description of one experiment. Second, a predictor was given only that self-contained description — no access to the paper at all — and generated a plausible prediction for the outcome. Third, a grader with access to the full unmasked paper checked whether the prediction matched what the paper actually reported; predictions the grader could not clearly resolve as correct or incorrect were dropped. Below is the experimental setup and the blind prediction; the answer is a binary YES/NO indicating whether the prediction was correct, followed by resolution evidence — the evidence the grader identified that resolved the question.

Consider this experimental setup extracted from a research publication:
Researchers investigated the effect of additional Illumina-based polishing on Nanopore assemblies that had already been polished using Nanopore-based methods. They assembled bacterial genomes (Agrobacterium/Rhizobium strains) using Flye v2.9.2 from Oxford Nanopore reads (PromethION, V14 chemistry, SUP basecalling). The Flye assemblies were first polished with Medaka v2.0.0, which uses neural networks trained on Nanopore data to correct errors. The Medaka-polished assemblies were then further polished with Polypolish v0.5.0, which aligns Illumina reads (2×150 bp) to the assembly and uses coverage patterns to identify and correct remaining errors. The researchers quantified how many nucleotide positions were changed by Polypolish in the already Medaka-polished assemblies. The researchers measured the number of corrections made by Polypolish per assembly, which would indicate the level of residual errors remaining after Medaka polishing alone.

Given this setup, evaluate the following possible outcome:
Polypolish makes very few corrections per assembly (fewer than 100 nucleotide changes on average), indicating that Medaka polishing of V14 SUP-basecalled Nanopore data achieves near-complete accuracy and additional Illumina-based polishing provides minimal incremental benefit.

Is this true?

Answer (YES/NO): YES